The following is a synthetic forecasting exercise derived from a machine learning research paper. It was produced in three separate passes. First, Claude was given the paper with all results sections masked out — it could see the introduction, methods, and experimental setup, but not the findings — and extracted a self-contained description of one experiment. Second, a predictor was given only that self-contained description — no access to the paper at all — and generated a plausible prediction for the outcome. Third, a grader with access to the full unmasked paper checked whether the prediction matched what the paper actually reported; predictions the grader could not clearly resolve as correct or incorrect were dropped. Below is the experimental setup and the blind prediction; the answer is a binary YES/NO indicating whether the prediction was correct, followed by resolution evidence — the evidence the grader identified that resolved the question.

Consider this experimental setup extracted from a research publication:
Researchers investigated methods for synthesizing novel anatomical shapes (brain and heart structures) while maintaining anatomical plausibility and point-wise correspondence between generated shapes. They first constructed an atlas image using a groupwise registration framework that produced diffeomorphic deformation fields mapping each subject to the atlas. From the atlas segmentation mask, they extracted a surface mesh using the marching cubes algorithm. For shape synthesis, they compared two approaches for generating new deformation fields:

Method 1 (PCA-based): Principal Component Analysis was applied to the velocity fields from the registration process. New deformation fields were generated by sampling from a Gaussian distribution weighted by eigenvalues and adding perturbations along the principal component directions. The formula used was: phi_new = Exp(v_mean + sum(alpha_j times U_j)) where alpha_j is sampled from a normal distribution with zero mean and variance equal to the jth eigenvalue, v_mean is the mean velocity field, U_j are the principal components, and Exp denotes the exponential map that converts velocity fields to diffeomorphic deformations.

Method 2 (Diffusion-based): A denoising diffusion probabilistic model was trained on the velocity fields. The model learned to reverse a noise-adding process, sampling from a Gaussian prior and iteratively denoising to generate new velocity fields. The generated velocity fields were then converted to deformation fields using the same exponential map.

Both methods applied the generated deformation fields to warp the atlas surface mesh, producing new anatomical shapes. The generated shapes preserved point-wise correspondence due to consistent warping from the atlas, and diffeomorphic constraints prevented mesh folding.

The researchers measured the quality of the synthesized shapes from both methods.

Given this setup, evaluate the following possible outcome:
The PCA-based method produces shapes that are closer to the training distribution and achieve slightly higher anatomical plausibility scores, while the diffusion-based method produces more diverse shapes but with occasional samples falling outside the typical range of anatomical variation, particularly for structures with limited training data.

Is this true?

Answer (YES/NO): NO